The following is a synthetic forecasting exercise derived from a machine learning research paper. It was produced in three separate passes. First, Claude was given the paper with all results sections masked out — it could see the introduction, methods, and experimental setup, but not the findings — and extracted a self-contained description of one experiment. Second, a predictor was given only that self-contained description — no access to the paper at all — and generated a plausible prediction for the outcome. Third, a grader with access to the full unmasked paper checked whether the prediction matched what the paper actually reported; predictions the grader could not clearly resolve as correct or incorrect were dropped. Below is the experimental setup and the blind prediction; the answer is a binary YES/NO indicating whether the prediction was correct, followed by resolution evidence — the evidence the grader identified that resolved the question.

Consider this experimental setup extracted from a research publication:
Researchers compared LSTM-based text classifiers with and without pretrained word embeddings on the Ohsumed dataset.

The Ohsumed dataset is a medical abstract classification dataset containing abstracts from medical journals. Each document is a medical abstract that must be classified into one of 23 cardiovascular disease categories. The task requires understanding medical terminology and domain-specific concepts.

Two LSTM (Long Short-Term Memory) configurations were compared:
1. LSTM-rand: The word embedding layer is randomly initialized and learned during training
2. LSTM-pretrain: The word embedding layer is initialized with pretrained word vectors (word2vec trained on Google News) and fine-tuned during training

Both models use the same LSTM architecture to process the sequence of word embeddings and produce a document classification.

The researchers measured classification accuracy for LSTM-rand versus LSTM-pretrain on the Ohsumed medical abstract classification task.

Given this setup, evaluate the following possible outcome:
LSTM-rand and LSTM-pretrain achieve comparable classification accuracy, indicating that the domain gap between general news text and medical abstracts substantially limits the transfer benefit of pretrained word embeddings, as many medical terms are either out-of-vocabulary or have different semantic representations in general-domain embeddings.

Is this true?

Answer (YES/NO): NO